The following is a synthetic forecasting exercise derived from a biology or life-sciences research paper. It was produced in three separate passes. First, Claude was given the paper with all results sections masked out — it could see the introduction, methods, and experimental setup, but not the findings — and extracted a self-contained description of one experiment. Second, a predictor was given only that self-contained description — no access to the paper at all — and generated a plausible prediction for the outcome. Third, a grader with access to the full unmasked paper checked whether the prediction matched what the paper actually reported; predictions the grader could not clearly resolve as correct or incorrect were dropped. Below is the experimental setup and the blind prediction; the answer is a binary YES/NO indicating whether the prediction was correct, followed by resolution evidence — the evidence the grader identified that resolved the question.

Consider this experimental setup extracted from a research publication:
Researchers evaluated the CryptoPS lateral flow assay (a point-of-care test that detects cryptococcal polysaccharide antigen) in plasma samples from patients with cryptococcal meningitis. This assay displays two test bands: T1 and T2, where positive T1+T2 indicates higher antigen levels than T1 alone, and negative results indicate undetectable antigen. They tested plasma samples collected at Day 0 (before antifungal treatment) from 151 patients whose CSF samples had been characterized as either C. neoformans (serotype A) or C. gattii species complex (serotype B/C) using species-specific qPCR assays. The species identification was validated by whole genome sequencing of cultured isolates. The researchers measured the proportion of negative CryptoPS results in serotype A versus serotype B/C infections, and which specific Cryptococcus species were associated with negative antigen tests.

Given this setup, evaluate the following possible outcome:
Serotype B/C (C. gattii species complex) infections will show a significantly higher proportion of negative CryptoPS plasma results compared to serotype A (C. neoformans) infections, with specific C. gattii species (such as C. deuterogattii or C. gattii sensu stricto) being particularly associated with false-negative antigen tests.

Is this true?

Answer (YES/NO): NO